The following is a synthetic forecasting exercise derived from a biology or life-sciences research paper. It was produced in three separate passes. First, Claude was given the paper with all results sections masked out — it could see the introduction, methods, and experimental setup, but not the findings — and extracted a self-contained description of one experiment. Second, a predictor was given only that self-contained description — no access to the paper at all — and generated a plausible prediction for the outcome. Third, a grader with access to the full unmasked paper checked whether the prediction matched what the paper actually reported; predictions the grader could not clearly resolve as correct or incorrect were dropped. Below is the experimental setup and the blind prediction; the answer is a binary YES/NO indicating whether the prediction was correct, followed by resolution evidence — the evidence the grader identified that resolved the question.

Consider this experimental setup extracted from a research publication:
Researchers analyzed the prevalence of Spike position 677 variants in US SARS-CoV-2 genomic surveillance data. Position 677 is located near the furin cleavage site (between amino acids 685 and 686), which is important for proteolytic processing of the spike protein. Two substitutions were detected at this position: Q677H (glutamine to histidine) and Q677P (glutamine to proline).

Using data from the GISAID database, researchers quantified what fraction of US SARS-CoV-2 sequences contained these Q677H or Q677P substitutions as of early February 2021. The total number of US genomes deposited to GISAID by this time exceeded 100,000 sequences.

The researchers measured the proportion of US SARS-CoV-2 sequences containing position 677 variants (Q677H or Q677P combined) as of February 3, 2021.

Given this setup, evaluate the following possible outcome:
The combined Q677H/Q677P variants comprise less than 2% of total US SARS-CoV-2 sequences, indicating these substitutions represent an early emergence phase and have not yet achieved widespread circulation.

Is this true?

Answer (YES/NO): NO